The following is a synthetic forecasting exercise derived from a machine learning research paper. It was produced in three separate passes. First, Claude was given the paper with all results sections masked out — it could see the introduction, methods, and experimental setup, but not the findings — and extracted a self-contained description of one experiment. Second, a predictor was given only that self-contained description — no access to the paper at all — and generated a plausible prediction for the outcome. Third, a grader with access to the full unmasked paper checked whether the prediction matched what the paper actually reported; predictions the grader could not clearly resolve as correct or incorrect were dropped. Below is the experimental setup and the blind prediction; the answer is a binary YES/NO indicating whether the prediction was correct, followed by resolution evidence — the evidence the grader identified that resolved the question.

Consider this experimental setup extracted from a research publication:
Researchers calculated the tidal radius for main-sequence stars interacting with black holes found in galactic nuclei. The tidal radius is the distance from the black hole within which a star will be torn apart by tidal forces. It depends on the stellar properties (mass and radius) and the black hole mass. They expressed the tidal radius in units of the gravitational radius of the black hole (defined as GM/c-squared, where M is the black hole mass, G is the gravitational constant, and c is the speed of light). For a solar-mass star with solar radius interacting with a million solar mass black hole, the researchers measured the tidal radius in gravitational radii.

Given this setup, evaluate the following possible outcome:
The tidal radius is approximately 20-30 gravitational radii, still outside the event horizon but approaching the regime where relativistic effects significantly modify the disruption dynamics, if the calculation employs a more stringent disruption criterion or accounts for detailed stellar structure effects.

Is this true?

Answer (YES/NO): NO